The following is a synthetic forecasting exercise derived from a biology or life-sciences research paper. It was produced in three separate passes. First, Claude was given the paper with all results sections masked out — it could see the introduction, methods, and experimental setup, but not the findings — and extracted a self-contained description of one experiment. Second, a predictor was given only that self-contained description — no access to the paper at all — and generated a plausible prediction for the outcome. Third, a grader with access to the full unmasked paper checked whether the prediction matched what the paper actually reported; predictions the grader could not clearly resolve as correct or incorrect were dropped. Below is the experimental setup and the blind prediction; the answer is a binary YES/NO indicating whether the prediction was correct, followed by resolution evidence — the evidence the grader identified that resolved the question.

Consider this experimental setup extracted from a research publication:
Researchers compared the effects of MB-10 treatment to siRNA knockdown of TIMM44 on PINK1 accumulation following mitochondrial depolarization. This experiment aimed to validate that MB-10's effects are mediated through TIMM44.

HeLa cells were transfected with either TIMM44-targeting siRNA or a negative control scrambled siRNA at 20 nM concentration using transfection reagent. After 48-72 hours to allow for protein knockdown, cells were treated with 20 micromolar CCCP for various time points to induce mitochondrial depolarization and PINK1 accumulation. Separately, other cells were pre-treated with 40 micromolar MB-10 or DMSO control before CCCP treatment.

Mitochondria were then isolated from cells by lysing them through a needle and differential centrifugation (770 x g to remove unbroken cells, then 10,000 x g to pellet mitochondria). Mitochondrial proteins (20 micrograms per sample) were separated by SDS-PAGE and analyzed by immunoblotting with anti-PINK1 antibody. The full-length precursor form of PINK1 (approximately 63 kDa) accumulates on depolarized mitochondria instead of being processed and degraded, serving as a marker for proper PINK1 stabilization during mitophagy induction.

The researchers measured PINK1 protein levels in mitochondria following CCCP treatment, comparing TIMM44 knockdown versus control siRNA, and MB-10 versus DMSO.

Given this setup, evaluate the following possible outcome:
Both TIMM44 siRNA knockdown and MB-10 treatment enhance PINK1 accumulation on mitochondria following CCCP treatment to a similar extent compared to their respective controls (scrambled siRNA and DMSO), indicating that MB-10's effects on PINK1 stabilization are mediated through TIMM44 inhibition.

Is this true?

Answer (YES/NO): NO